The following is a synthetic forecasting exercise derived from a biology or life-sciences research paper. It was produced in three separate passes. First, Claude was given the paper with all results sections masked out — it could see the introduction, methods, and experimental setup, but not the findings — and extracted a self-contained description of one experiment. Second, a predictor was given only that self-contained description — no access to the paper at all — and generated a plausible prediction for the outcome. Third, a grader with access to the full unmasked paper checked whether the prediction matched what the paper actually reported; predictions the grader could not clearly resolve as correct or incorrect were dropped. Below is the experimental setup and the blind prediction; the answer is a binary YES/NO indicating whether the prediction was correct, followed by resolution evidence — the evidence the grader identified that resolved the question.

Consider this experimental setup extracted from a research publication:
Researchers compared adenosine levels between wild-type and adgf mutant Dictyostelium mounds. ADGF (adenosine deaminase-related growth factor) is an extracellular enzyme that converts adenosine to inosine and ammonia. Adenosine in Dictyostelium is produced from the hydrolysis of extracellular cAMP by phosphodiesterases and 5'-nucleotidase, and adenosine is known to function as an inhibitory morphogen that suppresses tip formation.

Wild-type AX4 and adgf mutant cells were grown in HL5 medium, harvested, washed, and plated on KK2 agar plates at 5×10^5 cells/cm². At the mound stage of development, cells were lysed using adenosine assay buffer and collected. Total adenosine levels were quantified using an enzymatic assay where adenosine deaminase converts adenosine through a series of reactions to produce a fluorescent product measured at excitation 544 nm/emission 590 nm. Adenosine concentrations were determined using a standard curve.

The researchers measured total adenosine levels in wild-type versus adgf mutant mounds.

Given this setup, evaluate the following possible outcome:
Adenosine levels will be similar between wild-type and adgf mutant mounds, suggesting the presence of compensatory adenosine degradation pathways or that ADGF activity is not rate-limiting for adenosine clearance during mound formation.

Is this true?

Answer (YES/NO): NO